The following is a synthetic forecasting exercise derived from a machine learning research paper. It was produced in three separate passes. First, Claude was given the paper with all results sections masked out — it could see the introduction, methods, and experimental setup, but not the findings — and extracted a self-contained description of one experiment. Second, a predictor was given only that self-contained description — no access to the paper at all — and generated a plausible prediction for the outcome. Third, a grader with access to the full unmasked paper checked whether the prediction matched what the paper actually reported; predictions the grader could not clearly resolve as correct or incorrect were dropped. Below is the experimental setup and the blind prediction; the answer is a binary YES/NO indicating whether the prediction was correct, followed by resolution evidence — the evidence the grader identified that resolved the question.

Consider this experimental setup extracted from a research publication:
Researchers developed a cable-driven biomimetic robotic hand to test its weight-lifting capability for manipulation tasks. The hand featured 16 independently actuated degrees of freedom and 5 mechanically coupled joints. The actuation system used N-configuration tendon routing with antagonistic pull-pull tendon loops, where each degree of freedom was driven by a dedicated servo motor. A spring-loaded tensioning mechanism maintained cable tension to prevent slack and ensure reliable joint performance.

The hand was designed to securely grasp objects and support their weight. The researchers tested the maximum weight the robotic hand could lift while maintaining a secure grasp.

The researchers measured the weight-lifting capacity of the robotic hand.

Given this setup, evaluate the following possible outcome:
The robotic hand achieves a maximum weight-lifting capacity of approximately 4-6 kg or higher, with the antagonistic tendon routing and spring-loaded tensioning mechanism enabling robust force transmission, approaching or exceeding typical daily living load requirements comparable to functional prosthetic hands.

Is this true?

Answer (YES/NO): YES